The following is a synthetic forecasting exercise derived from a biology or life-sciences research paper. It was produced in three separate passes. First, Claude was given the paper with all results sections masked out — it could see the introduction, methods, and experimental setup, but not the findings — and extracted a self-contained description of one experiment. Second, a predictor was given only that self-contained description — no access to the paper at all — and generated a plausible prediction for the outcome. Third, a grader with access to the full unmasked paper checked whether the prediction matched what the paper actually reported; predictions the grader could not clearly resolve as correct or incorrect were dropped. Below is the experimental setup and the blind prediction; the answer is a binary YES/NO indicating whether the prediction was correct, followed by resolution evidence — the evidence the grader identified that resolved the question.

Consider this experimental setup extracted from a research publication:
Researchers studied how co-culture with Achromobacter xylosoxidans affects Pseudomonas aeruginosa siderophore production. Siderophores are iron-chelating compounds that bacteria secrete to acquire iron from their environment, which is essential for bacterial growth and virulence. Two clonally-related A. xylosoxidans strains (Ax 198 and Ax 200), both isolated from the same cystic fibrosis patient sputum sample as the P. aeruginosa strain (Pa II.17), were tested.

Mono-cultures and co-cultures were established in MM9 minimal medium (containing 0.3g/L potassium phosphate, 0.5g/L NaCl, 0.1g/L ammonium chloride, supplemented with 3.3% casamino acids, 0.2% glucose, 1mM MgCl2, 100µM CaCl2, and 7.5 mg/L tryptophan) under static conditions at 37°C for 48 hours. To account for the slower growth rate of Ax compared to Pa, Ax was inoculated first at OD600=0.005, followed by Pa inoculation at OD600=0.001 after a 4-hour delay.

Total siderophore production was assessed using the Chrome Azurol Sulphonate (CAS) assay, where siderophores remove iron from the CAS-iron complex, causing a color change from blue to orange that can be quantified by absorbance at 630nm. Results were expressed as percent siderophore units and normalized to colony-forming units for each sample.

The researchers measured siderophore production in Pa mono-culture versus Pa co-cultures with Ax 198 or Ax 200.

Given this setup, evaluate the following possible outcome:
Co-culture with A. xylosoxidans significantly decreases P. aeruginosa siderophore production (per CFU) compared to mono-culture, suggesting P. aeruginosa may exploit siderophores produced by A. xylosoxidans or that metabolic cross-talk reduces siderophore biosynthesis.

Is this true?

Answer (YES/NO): YES